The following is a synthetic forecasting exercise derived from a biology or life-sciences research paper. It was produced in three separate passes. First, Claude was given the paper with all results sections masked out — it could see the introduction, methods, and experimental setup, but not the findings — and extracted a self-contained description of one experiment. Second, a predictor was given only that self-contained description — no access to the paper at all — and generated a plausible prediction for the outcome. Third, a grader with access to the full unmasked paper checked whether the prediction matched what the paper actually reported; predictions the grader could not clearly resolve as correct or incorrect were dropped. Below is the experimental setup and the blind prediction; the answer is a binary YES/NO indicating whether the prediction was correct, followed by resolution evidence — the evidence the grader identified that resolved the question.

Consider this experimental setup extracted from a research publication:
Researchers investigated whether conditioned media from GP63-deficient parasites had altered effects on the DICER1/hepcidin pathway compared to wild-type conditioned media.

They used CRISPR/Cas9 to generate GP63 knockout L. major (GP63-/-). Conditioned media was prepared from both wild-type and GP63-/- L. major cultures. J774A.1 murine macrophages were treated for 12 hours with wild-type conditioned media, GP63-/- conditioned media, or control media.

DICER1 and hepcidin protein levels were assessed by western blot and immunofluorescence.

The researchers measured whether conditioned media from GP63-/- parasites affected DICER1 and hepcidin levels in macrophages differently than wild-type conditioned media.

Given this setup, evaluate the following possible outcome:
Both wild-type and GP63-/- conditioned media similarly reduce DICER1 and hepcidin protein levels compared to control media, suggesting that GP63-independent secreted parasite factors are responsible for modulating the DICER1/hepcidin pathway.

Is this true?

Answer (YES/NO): NO